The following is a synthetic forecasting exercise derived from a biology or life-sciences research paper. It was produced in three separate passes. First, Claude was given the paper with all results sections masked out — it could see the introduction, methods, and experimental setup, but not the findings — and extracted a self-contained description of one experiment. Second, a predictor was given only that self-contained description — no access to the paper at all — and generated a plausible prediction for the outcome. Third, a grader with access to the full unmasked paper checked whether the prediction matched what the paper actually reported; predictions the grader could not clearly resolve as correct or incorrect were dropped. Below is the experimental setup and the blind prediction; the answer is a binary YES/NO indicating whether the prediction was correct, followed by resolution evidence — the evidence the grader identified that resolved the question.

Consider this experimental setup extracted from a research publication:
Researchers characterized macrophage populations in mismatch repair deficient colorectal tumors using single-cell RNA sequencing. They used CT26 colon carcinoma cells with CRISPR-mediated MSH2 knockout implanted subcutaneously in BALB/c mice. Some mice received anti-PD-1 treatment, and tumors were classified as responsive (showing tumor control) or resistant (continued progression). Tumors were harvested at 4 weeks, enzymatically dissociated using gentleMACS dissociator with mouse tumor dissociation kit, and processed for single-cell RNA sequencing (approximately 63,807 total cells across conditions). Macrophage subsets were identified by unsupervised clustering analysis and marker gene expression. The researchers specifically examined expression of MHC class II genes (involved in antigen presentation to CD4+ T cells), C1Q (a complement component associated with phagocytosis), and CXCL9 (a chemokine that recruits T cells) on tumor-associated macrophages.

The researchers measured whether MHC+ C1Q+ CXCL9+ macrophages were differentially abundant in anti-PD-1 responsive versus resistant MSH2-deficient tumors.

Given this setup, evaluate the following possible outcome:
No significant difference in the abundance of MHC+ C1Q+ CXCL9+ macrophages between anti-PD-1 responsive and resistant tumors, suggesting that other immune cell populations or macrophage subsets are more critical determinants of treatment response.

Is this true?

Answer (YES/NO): NO